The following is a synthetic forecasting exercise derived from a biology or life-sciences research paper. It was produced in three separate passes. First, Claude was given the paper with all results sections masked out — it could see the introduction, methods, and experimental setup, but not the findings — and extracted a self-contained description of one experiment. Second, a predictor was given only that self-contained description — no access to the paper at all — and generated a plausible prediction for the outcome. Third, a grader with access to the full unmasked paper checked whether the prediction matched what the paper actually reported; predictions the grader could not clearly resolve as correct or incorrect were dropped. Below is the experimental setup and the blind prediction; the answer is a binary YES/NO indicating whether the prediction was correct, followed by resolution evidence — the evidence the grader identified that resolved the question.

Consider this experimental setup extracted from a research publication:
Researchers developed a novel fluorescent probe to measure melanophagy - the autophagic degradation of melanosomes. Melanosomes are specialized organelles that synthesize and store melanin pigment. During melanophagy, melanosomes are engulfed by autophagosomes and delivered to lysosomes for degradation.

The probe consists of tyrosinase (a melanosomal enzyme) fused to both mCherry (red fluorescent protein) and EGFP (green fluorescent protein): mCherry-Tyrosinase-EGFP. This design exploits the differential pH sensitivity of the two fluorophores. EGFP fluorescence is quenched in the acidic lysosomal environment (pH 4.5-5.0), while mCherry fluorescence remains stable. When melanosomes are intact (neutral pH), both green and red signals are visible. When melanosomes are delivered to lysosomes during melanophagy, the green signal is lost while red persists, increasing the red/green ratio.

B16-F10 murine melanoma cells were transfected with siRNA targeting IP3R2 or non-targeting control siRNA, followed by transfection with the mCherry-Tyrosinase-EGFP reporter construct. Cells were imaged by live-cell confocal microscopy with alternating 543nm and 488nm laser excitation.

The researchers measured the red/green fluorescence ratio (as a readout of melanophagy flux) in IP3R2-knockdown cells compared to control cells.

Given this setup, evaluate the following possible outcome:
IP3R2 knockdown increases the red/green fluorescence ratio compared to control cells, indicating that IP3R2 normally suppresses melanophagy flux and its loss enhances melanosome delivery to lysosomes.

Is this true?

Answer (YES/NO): YES